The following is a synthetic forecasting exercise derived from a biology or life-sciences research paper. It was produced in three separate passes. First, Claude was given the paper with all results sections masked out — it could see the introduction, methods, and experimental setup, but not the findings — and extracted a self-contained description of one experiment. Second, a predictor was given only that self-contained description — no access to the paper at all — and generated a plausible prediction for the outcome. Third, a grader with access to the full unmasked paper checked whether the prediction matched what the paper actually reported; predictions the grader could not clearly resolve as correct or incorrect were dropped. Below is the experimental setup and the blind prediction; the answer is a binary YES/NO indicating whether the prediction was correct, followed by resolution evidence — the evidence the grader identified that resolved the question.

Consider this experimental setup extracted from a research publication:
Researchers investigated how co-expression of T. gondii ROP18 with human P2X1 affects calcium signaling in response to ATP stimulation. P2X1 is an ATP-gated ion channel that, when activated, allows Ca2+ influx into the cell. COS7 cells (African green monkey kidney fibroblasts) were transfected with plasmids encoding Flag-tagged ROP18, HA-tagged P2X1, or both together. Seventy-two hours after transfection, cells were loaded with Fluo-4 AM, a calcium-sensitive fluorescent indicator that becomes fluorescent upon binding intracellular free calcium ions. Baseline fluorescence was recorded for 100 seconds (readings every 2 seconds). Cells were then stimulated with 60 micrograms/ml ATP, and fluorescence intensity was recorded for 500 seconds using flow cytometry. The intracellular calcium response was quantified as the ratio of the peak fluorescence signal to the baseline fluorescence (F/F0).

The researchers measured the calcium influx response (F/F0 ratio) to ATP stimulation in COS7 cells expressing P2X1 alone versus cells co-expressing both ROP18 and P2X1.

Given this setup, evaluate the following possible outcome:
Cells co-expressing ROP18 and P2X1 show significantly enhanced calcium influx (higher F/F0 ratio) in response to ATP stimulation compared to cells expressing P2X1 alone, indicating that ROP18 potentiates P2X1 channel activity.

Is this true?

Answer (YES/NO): NO